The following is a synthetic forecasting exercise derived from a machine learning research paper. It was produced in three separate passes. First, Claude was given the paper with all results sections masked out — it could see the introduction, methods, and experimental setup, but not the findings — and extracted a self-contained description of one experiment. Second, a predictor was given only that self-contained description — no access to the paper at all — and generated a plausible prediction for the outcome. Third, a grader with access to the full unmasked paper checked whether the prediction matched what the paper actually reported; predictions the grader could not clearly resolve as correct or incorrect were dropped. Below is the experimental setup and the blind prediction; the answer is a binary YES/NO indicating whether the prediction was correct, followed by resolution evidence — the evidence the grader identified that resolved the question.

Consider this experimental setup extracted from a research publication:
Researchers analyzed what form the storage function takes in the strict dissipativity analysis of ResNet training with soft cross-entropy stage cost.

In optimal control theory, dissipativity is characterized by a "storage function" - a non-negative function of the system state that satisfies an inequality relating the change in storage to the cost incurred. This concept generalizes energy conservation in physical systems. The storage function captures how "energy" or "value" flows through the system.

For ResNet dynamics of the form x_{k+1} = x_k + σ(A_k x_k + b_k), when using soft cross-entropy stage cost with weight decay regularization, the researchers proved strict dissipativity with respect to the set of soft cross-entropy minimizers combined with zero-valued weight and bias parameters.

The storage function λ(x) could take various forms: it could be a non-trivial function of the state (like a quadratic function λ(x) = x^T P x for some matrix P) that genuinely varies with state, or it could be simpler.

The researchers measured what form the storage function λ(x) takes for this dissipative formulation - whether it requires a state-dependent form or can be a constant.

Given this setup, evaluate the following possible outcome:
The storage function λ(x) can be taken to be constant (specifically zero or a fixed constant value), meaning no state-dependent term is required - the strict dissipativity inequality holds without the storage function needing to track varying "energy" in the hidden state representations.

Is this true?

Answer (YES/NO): YES